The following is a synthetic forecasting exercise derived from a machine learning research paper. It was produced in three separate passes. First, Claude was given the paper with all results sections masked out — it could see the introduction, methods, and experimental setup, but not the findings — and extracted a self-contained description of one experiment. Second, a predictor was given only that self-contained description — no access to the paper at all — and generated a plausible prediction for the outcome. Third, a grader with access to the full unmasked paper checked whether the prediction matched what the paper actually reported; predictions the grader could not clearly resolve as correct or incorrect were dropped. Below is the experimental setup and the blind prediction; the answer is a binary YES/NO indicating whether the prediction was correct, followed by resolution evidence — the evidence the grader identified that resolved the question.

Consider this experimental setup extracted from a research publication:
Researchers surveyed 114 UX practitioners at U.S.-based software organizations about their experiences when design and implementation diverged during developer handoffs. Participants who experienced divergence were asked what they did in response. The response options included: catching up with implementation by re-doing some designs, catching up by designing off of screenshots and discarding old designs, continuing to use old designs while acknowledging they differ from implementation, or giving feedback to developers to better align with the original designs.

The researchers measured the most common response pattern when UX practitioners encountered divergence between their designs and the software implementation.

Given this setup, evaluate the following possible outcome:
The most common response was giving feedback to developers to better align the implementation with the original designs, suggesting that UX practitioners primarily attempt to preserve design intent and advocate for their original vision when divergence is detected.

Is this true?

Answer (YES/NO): NO